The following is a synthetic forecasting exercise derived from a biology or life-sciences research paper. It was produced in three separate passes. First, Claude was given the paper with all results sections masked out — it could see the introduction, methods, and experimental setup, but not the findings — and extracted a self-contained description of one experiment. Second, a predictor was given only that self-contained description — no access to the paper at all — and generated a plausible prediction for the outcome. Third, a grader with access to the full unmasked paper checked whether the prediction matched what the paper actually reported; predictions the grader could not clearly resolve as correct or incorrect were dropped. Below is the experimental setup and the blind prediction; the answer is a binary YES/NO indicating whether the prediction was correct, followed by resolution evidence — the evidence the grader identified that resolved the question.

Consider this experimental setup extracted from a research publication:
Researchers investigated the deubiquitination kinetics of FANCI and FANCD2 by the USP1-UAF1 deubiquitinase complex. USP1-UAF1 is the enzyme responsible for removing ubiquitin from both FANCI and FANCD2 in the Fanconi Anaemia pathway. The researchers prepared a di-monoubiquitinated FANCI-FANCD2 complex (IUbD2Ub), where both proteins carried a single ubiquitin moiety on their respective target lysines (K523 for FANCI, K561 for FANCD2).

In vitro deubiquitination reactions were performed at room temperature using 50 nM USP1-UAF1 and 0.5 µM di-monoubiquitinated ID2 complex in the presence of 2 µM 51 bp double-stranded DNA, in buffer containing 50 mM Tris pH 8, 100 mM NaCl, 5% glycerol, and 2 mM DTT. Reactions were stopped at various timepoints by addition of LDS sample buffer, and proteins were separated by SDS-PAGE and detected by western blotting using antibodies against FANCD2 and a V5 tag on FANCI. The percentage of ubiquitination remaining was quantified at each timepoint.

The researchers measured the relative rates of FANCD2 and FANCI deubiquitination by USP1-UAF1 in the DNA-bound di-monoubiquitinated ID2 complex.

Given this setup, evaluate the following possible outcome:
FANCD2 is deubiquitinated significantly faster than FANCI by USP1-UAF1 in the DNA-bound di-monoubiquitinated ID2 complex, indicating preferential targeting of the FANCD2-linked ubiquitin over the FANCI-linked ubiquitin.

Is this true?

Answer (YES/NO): YES